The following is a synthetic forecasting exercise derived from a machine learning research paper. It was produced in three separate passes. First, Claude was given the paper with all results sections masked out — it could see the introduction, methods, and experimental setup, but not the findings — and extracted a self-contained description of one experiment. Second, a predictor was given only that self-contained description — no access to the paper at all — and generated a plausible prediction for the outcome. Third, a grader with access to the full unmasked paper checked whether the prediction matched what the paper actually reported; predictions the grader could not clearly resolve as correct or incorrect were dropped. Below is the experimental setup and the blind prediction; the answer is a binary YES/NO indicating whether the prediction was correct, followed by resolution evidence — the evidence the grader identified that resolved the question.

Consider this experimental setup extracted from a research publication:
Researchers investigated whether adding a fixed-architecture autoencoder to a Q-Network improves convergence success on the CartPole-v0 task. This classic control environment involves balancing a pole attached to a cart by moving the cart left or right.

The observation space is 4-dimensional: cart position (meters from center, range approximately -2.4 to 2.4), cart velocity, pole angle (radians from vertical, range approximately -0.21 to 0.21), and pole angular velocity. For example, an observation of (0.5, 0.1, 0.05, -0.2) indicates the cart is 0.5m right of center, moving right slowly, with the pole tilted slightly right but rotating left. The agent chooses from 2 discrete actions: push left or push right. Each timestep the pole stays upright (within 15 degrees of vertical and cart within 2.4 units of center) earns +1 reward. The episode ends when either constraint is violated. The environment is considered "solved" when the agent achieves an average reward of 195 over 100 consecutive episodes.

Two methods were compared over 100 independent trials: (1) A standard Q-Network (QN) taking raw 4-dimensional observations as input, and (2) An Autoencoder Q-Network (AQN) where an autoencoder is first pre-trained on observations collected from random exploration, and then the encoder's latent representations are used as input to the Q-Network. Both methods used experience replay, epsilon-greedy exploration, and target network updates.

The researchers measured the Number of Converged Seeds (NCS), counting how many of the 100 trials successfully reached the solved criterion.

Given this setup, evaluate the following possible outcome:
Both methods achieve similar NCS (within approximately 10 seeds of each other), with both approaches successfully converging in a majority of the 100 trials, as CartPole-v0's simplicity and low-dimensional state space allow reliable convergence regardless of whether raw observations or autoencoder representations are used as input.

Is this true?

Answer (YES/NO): YES